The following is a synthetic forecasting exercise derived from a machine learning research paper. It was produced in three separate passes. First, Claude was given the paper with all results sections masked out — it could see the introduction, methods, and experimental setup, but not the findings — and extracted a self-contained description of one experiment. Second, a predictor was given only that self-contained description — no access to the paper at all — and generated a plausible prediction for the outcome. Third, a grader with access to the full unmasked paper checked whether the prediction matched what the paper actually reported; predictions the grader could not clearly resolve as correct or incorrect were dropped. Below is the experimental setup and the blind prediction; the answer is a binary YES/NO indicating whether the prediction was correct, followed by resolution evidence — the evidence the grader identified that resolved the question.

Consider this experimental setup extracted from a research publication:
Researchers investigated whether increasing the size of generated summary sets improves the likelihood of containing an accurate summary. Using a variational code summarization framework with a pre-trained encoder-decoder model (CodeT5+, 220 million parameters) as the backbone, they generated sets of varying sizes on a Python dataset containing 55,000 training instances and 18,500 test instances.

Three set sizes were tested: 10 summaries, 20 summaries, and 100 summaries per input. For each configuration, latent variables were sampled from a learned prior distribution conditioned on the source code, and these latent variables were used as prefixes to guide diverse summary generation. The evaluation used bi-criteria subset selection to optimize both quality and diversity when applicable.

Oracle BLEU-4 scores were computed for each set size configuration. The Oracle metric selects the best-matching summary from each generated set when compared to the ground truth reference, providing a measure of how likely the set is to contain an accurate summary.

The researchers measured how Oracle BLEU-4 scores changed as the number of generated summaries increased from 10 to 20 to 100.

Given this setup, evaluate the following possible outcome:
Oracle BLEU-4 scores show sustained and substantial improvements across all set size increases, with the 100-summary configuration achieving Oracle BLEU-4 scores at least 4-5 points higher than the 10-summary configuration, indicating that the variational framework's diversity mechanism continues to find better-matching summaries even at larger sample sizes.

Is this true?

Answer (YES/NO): YES